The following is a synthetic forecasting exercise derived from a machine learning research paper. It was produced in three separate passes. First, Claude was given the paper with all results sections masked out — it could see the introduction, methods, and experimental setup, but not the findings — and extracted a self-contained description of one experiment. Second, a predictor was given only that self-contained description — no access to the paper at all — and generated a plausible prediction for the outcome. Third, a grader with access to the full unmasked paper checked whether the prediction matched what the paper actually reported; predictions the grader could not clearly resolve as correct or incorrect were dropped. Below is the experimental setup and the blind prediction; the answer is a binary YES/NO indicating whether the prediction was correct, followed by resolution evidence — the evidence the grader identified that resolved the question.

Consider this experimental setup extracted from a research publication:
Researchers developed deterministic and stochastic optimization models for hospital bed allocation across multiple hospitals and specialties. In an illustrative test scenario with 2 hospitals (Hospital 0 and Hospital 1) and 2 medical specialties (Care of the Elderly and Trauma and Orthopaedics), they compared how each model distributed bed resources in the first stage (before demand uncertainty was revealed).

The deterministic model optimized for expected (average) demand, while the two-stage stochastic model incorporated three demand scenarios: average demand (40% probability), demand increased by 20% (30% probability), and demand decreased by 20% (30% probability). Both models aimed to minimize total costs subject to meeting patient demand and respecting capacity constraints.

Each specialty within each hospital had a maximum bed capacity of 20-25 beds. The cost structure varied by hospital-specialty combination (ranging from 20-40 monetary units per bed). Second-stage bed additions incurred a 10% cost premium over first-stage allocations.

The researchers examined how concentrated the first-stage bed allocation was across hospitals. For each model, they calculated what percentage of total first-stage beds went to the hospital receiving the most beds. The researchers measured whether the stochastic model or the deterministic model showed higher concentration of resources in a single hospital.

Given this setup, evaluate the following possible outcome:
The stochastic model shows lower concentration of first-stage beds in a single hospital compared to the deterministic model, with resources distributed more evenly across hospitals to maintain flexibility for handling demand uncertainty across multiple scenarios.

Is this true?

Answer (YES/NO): NO